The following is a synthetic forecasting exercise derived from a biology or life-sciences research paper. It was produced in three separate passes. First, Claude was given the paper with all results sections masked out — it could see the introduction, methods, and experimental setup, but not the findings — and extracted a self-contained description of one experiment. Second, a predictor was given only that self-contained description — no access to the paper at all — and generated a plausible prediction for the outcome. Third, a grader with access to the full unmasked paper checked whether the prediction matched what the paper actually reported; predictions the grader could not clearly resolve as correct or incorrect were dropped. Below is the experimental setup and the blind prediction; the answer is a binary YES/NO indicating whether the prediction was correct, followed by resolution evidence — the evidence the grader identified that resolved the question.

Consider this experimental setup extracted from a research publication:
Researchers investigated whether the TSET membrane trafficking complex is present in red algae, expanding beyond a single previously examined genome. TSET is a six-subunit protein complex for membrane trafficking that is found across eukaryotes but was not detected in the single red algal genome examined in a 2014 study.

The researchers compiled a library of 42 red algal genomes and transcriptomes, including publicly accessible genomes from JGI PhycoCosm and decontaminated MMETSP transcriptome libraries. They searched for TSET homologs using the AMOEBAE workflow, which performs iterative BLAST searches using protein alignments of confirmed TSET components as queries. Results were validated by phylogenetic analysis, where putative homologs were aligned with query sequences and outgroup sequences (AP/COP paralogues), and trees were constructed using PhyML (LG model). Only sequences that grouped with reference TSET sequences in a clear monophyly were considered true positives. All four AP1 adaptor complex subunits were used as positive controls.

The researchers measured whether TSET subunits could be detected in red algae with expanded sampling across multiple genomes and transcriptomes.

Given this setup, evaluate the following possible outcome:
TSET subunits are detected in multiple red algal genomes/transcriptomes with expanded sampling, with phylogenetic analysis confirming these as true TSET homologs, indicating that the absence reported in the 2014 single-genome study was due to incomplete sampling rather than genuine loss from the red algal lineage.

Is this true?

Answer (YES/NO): NO